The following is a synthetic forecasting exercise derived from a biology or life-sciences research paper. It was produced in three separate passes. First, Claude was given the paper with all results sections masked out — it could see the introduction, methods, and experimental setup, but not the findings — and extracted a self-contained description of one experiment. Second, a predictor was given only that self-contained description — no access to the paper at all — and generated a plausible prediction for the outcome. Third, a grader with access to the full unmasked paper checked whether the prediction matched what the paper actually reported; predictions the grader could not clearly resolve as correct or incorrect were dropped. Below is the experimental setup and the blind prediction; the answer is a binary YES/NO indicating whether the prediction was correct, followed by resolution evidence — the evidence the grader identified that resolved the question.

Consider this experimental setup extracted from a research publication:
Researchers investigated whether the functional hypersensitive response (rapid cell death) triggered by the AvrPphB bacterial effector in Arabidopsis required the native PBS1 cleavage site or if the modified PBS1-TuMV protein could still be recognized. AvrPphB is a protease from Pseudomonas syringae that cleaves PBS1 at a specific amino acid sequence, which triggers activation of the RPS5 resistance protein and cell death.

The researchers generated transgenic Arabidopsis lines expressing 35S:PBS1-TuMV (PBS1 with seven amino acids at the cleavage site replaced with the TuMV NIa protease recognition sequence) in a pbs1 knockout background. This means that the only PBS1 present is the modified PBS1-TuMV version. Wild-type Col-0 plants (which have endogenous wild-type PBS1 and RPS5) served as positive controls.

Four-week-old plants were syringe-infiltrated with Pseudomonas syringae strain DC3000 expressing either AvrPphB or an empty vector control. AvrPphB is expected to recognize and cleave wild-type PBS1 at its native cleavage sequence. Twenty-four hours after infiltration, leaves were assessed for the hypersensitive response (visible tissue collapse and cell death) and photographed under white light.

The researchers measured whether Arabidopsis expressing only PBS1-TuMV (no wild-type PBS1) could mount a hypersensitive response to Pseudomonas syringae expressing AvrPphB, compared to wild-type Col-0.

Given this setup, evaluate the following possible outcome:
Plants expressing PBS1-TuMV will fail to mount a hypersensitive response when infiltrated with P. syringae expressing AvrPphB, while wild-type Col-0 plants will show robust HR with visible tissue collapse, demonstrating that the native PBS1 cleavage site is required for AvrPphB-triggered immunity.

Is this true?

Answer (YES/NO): NO